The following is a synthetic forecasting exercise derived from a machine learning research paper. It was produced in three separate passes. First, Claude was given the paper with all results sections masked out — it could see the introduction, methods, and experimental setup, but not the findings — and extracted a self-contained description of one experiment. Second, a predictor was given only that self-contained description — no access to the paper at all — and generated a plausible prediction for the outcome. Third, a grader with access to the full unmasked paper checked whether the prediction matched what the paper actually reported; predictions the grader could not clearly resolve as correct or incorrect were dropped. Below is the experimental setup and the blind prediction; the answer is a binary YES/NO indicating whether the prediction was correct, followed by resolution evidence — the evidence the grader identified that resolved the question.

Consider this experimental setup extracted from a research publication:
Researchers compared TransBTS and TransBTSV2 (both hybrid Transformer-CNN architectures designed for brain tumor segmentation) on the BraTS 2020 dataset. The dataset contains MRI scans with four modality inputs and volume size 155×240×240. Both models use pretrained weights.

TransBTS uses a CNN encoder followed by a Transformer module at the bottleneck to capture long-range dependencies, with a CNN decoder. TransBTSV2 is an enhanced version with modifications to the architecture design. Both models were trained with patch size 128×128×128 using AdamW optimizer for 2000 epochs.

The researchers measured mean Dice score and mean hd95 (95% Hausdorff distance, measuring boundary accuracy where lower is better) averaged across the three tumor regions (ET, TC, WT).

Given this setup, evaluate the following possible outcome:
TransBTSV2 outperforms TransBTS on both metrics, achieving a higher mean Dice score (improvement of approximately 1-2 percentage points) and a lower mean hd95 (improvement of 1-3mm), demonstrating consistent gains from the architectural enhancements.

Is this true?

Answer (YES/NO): NO